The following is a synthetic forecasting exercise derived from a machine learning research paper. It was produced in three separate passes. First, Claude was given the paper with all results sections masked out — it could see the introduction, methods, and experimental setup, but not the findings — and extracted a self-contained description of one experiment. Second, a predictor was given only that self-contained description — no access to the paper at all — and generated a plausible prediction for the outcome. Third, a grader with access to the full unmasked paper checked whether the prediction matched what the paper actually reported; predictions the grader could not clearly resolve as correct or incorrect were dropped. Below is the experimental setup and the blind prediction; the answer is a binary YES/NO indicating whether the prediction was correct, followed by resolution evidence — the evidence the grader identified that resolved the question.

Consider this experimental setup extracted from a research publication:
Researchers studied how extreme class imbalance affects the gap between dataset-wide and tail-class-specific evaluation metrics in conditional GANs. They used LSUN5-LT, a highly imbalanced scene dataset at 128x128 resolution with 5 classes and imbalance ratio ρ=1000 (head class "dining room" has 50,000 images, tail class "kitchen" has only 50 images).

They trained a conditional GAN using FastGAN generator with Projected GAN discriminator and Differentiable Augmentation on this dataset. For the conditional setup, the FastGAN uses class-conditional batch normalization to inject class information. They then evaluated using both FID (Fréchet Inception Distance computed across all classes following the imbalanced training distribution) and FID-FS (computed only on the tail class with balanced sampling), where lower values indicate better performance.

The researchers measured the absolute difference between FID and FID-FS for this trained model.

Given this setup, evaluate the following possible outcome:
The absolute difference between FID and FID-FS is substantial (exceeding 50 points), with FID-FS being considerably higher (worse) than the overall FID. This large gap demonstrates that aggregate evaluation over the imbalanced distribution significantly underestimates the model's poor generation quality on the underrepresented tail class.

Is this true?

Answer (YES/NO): NO